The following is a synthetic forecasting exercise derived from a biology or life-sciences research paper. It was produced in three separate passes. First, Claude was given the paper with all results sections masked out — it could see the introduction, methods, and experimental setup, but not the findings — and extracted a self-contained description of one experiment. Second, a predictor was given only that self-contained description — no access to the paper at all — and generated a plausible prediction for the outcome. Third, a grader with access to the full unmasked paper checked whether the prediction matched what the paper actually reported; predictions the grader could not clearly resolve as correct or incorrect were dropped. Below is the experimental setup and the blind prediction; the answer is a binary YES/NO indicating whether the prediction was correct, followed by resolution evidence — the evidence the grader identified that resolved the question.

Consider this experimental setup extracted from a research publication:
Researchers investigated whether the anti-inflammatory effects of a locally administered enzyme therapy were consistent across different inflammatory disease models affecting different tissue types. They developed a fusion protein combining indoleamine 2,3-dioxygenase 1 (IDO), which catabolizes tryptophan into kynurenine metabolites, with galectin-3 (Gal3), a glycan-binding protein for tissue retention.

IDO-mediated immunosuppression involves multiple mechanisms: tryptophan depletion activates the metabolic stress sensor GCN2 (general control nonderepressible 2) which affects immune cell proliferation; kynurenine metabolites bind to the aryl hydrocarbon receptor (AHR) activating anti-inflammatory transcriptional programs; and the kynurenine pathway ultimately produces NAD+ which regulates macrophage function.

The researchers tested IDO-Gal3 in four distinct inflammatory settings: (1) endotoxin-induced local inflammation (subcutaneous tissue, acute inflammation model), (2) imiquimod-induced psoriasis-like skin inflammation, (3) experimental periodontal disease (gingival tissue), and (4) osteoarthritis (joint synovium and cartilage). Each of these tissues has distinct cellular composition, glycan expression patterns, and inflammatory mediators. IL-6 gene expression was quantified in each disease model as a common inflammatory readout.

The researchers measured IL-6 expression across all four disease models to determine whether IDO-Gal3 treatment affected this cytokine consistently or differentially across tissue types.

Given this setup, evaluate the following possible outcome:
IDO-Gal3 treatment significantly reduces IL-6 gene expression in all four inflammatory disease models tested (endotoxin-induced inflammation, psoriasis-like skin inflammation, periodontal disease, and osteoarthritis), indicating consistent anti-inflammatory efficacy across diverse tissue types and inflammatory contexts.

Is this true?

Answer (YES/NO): YES